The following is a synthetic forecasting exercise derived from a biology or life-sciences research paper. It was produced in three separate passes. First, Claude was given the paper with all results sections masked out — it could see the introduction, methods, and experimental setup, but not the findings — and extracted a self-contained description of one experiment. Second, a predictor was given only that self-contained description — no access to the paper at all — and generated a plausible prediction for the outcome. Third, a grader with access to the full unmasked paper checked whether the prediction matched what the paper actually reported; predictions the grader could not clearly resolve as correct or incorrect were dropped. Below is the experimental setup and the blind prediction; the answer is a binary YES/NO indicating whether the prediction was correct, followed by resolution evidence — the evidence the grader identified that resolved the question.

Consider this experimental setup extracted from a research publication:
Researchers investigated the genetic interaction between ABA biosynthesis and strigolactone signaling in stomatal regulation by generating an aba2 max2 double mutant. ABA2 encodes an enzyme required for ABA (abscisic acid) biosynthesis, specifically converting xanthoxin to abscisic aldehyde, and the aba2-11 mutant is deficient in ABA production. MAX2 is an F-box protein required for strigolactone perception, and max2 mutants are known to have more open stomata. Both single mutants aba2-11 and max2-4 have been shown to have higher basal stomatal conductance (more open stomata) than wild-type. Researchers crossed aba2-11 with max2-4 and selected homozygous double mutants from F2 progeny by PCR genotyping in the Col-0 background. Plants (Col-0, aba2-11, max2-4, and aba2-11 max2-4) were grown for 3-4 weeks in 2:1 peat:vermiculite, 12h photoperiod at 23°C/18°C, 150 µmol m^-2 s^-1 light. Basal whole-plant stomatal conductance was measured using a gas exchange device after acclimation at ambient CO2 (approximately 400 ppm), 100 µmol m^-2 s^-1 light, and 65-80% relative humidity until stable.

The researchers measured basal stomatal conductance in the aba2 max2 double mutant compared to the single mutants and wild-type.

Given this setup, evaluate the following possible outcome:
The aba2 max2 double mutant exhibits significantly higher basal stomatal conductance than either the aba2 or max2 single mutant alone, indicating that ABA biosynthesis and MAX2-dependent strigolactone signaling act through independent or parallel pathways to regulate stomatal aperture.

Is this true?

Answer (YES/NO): YES